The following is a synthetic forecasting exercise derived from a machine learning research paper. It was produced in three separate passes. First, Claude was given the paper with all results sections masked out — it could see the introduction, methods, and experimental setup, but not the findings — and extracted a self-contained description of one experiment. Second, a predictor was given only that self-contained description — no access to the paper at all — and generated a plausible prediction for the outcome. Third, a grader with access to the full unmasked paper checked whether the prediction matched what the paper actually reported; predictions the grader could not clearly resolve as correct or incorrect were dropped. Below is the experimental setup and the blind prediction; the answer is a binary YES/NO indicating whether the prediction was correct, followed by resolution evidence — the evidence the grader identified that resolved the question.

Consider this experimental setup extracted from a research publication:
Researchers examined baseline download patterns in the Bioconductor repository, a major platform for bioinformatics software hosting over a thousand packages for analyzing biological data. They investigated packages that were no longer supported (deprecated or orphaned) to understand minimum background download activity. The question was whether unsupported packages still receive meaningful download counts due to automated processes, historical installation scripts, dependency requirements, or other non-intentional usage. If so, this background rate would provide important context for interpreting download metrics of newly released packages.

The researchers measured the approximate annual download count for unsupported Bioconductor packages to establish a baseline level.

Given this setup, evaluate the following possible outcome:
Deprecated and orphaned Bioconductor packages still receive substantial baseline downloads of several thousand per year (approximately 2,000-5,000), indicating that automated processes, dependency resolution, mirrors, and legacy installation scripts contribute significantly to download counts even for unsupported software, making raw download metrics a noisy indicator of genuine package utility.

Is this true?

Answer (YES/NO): NO